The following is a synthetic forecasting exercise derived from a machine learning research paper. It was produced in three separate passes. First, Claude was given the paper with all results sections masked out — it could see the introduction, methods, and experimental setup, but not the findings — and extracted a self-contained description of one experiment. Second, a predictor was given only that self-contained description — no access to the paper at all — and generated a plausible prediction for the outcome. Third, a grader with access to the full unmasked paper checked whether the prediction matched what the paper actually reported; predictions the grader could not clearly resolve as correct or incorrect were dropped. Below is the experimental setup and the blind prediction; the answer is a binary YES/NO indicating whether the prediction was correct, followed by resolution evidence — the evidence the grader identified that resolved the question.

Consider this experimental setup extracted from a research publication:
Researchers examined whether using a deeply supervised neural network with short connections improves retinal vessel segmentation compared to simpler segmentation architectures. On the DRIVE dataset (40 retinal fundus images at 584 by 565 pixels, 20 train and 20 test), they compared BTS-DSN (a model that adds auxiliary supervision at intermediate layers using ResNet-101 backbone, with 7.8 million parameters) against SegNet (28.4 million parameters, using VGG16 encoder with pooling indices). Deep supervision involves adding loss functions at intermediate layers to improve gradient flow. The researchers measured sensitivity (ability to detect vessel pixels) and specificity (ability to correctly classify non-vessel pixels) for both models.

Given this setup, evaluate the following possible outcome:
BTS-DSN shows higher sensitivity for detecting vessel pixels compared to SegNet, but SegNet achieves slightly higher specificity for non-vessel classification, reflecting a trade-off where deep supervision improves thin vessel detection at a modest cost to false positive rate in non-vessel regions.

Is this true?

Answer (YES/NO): NO